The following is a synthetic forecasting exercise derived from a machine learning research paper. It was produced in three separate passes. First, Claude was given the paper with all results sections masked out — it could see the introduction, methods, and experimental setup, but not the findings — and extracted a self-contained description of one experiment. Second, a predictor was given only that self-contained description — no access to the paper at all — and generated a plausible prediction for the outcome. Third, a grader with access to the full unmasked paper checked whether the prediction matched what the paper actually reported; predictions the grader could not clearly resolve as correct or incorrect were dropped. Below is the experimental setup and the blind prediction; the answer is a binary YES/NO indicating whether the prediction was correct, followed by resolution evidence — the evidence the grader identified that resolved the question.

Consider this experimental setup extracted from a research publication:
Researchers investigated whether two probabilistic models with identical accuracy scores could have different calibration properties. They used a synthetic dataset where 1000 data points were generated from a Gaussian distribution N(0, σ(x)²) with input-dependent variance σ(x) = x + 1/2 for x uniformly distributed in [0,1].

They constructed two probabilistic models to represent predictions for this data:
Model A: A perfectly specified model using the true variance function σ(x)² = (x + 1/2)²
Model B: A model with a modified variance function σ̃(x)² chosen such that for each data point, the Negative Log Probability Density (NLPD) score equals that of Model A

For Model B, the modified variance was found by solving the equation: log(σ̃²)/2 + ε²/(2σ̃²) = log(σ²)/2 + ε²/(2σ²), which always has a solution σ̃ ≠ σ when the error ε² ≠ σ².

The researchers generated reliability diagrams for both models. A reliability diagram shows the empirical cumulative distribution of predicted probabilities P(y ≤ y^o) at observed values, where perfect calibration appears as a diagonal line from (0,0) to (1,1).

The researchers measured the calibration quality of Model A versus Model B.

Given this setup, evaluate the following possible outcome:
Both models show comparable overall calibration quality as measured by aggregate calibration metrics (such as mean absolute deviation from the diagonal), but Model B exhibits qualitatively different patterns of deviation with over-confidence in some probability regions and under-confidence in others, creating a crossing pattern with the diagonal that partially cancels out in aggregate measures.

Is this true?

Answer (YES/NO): NO